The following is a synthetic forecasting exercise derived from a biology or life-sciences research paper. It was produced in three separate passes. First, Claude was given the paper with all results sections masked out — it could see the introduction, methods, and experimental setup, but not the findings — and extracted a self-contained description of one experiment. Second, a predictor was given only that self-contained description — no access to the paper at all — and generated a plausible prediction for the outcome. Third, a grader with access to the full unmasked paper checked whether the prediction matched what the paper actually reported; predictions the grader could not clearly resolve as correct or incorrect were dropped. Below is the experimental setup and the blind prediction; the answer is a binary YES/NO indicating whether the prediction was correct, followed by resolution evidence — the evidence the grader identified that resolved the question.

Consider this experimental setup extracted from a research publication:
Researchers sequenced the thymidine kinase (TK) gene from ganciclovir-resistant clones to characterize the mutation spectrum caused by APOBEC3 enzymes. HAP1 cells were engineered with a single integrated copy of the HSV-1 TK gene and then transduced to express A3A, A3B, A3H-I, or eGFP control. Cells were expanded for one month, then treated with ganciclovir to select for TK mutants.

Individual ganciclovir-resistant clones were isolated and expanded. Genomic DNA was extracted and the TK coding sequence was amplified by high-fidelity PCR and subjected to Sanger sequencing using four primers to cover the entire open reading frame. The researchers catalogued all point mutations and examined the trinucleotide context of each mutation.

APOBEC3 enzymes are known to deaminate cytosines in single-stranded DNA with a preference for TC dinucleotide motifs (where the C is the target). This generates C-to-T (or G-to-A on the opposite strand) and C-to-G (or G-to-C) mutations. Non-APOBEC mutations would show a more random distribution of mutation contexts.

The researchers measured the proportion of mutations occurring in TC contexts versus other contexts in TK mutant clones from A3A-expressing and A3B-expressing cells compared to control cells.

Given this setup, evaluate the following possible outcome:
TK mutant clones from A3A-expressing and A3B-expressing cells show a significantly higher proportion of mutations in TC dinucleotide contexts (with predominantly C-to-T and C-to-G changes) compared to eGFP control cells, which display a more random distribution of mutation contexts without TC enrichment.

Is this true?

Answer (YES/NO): YES